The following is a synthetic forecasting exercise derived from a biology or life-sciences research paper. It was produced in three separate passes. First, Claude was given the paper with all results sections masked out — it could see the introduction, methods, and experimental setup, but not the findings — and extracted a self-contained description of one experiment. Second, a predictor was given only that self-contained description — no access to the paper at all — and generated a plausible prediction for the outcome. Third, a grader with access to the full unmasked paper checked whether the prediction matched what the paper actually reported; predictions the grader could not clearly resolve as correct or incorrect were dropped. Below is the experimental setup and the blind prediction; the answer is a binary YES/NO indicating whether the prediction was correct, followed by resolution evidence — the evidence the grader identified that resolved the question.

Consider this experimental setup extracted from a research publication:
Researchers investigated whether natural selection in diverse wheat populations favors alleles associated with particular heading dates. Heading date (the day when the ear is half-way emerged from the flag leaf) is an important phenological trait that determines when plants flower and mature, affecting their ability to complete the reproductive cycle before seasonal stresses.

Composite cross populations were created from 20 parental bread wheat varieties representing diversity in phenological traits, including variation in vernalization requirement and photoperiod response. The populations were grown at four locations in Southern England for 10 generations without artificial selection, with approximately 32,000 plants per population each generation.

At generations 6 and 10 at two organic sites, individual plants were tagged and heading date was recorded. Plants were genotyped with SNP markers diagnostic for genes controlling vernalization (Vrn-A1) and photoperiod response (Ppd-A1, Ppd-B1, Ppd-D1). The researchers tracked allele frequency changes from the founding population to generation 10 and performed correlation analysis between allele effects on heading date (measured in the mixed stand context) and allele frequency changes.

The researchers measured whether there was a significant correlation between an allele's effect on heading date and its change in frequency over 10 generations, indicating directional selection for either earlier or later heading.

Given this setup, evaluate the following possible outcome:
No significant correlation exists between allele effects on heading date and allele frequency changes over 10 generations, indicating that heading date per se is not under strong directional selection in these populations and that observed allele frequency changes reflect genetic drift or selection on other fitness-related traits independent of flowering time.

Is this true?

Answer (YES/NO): YES